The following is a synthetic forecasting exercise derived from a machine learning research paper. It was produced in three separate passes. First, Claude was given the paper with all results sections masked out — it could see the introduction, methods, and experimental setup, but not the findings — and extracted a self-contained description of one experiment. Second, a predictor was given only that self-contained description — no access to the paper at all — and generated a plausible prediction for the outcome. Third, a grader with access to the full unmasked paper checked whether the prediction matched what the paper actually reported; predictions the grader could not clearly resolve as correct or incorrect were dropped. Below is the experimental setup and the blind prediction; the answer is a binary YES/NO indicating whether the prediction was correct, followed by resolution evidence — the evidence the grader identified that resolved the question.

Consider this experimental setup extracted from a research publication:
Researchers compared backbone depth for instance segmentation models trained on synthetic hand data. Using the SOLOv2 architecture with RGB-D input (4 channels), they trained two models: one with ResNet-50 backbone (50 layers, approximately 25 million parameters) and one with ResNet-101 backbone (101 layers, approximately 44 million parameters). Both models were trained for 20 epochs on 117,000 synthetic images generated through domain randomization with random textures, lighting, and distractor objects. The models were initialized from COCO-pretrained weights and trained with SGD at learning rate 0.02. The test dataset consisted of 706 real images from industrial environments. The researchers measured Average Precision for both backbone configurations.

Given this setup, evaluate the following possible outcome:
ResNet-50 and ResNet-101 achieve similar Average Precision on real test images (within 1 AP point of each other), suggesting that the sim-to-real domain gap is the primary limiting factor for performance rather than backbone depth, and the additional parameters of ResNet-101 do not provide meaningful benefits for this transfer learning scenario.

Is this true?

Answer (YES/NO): YES